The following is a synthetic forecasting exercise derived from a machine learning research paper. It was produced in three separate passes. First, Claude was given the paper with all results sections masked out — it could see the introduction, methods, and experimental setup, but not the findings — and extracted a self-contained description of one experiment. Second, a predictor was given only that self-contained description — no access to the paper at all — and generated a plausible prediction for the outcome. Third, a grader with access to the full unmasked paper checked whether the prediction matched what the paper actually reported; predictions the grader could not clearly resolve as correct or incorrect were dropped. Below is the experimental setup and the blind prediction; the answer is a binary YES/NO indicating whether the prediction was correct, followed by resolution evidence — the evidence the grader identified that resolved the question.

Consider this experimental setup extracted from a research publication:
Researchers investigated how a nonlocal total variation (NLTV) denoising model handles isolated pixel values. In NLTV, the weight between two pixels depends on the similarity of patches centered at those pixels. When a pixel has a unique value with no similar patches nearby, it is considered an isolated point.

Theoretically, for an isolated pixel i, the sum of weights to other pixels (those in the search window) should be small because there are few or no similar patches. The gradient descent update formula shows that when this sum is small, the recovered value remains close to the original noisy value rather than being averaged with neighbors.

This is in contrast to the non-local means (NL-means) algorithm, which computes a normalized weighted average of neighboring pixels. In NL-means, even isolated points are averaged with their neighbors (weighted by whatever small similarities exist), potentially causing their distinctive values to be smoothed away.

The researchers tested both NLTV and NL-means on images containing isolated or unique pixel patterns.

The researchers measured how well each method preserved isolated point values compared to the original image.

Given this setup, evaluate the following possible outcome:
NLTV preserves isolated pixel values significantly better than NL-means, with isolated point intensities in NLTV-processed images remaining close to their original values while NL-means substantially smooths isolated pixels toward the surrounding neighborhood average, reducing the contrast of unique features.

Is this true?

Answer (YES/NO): NO